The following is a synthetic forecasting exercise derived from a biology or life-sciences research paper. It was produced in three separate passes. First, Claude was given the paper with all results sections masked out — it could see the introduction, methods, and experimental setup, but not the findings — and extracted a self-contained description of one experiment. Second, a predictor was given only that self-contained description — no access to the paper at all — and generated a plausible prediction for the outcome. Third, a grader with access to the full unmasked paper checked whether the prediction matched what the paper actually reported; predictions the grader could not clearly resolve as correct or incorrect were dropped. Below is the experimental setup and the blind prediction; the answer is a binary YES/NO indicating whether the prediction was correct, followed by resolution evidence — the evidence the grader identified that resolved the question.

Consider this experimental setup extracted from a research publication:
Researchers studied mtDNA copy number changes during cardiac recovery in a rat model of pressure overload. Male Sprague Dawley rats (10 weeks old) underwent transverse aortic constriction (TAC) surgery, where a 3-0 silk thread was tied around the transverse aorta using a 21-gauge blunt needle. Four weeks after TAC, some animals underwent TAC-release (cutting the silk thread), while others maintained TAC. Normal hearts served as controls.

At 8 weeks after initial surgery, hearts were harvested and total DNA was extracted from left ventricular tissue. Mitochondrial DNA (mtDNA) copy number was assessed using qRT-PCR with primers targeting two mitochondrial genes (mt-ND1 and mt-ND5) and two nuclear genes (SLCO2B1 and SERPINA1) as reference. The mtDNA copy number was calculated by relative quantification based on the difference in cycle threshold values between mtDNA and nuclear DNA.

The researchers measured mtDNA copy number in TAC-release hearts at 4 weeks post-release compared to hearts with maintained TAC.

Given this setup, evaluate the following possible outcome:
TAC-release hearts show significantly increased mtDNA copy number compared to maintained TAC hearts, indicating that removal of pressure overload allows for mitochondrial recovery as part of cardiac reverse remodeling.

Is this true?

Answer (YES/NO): NO